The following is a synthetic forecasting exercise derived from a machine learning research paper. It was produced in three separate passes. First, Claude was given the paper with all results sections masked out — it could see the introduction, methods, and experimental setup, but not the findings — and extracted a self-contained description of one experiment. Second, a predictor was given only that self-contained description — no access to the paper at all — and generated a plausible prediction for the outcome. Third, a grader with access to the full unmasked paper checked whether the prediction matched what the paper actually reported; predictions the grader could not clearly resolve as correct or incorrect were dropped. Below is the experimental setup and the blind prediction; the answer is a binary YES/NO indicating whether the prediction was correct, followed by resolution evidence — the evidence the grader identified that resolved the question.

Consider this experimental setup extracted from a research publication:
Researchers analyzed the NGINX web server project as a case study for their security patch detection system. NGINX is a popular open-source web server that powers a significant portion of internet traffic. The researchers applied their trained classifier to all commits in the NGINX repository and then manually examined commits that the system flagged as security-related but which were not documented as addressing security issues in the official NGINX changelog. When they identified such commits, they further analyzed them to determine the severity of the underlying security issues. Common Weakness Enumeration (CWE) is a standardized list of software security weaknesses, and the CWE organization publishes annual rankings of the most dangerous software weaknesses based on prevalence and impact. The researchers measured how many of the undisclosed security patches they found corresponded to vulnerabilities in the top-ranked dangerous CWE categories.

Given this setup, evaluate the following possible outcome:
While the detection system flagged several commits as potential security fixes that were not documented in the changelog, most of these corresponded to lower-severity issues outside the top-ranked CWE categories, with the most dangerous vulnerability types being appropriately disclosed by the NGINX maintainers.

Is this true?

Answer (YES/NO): NO